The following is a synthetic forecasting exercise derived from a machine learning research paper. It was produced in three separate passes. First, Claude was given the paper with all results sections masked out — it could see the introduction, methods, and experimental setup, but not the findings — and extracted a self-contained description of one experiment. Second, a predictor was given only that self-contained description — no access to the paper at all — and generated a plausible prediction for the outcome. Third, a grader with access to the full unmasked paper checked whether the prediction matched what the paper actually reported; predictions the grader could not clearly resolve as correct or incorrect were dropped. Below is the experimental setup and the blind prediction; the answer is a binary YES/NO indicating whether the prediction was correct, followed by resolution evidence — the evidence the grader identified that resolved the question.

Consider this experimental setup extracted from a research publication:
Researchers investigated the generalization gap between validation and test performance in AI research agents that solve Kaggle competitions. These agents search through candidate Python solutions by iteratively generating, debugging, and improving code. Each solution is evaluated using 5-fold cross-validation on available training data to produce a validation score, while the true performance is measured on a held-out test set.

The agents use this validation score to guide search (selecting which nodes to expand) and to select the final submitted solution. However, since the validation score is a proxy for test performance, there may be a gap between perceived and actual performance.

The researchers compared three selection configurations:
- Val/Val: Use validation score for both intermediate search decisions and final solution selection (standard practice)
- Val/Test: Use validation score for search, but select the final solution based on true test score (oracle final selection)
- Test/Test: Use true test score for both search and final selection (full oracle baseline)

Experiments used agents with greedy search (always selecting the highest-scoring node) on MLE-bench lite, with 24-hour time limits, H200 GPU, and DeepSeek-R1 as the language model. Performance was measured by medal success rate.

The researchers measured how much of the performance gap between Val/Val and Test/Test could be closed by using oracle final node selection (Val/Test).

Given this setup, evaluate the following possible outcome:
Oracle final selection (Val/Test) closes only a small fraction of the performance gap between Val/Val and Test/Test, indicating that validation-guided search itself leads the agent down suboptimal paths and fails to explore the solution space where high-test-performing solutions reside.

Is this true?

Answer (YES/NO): NO